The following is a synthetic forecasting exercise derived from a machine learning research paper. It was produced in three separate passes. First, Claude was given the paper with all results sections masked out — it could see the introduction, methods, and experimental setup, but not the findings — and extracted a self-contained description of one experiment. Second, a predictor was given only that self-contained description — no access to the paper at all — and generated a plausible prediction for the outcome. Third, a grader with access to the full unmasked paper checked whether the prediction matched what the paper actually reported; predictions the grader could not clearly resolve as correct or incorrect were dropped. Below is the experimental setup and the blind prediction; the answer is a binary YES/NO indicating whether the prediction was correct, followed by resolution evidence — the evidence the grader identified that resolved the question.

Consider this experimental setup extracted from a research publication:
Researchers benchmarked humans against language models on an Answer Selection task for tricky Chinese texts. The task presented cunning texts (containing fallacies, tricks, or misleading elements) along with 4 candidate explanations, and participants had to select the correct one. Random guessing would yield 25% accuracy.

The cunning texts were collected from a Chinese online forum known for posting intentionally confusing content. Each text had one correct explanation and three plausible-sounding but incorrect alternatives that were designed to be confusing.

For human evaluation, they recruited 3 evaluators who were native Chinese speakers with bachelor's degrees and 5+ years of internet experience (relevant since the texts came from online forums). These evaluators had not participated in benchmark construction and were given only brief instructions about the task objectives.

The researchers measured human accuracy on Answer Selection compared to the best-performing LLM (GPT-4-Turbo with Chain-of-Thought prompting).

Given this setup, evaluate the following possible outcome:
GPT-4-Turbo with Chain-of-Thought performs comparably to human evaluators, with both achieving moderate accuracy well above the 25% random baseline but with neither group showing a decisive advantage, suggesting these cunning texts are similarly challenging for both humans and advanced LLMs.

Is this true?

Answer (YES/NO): NO